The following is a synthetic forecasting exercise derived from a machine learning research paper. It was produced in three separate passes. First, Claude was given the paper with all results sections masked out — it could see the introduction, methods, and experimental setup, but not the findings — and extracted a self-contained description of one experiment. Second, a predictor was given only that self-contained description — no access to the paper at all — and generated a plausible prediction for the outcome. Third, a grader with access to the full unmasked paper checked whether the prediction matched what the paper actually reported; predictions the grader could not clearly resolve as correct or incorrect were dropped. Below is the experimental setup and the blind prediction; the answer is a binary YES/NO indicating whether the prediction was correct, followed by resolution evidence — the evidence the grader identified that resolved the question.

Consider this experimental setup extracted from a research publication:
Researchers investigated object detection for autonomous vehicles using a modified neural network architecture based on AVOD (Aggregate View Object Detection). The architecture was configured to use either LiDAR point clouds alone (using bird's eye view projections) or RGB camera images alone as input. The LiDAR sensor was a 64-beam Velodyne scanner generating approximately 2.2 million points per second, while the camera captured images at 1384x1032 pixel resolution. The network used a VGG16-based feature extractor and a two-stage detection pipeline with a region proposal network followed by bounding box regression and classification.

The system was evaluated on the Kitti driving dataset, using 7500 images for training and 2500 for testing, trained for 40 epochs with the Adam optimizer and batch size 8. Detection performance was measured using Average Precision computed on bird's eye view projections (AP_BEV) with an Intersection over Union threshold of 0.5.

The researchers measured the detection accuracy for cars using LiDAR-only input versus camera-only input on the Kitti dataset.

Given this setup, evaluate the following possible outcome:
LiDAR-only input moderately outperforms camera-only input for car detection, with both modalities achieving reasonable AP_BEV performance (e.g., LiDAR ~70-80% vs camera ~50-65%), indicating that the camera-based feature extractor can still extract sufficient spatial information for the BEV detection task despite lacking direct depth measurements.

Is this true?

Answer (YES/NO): YES